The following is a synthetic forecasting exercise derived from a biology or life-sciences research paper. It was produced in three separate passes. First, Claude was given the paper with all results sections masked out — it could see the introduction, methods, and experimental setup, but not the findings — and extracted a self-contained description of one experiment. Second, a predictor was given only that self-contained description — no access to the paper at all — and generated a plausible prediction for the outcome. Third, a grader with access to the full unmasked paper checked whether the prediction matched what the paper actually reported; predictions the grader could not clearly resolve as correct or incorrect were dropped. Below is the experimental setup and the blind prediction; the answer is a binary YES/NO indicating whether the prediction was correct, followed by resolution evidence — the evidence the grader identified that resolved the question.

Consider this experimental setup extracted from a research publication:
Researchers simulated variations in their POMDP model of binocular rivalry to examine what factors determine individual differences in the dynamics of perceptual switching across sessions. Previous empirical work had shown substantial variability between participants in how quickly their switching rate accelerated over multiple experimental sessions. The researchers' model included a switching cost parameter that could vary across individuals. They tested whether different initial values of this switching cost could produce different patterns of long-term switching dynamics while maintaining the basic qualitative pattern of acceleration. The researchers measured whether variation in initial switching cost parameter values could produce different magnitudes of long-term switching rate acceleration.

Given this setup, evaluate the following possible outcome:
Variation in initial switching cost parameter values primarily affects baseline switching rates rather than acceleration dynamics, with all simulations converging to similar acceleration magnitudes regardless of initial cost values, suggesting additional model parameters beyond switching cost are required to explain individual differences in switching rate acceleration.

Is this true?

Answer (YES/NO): NO